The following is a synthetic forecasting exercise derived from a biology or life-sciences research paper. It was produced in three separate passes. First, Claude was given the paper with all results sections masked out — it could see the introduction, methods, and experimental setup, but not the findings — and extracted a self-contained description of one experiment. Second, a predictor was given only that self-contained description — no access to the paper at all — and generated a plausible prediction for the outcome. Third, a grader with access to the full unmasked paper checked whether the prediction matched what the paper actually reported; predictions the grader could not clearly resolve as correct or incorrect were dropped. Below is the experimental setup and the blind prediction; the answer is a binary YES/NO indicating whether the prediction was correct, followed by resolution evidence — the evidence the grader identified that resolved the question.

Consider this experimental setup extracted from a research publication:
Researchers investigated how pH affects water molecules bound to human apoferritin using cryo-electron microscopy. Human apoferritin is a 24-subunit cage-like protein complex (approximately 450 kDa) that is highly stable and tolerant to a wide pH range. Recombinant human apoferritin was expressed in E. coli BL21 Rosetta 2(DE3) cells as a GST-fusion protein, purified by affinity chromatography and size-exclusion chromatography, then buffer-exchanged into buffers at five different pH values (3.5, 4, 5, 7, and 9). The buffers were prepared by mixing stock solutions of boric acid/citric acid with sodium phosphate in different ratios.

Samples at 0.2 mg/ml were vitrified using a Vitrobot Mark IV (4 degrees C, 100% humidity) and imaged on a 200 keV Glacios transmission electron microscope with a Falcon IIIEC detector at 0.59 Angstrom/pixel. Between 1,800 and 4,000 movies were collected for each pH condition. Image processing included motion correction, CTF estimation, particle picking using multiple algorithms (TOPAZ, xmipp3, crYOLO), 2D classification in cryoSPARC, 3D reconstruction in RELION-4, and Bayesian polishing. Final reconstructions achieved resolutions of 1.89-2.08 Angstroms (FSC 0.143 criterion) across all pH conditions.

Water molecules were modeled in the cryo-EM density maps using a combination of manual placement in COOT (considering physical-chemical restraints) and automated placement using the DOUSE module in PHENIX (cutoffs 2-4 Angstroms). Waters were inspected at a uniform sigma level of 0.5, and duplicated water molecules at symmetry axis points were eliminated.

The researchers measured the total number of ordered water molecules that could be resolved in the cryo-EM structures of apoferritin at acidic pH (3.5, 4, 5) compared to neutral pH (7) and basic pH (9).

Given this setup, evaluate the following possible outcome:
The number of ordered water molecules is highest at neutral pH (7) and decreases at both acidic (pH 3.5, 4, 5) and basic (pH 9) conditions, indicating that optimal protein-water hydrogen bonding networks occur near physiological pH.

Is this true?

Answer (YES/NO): NO